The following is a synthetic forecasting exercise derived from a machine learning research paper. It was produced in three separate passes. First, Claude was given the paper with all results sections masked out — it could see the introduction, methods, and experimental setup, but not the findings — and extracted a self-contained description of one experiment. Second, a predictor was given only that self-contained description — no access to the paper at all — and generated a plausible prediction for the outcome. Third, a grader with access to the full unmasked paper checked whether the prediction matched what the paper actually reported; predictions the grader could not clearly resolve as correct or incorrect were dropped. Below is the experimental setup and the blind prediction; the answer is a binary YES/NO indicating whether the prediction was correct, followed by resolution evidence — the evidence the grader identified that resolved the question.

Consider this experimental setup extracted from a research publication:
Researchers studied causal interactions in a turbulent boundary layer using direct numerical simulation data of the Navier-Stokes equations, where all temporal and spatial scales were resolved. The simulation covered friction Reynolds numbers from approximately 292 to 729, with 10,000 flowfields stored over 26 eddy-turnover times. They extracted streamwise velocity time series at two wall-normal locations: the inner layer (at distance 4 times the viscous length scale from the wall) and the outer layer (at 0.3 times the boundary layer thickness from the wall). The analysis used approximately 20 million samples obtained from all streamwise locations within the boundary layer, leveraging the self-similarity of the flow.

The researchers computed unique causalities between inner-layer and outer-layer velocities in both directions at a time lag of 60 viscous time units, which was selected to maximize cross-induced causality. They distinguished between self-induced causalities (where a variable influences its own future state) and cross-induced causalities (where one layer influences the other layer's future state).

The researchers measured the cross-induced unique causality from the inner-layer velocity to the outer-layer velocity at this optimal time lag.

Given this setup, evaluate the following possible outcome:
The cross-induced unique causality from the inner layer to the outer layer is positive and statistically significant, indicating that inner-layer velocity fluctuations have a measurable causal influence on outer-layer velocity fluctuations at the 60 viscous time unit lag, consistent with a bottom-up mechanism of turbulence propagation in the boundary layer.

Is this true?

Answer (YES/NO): NO